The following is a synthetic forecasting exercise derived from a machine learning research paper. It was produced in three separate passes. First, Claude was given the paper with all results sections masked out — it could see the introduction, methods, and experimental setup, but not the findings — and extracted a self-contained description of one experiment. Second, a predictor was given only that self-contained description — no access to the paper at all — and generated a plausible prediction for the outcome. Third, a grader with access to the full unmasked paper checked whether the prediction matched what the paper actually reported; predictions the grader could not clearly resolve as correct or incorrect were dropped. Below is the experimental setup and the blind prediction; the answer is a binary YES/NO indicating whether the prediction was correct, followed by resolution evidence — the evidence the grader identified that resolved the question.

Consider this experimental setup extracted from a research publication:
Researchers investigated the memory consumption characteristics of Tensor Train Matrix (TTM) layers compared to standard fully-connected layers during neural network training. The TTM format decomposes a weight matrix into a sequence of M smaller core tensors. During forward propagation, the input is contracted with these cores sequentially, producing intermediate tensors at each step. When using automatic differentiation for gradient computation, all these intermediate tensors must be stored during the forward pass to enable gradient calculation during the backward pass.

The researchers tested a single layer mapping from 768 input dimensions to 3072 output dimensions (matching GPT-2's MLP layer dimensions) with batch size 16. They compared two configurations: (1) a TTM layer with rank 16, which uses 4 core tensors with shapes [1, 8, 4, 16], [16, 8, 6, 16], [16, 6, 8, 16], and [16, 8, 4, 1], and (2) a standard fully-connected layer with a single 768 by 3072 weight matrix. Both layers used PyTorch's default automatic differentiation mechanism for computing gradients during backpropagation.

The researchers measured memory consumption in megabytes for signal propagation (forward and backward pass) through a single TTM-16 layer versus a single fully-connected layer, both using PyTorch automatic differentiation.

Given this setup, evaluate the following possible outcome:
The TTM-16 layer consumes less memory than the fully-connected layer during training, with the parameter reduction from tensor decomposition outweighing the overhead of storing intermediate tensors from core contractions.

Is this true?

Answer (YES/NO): NO